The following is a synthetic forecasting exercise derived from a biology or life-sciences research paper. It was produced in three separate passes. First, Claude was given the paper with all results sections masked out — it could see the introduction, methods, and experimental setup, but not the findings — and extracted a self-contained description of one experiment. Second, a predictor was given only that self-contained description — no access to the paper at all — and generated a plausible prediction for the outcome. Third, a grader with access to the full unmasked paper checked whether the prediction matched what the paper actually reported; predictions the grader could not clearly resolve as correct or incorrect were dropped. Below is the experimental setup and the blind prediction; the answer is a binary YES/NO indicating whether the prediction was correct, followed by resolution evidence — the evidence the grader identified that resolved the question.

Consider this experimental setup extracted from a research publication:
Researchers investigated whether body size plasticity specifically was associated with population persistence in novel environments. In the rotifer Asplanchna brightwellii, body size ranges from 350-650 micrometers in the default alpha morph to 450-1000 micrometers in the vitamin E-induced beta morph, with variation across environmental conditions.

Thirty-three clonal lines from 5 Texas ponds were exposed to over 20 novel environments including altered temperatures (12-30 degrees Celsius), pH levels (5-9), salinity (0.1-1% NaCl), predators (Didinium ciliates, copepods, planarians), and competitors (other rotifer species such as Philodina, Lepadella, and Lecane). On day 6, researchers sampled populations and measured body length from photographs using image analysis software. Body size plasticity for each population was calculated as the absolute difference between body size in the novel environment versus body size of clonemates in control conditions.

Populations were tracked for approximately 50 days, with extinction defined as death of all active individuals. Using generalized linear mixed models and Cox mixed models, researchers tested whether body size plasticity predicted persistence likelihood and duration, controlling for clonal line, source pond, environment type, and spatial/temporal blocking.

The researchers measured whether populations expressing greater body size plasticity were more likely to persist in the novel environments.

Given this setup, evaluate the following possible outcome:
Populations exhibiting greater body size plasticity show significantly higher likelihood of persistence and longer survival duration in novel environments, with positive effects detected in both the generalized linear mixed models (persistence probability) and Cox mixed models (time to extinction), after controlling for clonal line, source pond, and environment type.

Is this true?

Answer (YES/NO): NO